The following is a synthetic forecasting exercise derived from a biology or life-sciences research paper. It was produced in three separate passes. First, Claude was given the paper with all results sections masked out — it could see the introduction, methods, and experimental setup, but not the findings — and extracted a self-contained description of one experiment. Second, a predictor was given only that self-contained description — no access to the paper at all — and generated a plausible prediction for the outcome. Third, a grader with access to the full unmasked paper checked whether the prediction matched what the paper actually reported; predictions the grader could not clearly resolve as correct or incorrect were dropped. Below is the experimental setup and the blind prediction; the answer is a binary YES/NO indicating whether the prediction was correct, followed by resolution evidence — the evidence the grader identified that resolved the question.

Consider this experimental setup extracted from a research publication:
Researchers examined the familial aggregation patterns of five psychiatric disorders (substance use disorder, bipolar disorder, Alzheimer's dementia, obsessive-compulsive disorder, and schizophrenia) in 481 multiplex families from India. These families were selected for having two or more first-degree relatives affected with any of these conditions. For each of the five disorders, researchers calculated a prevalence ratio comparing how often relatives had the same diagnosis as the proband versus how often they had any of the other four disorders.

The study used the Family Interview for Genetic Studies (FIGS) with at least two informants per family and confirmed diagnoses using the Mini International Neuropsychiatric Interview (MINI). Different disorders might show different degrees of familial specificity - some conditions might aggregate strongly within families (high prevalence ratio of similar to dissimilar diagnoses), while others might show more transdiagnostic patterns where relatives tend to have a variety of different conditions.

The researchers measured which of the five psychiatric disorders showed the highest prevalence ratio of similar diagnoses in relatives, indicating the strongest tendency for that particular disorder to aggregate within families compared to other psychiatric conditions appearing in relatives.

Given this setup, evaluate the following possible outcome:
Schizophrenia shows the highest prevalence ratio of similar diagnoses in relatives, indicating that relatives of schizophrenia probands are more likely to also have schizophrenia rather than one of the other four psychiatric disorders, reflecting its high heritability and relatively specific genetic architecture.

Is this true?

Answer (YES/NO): NO